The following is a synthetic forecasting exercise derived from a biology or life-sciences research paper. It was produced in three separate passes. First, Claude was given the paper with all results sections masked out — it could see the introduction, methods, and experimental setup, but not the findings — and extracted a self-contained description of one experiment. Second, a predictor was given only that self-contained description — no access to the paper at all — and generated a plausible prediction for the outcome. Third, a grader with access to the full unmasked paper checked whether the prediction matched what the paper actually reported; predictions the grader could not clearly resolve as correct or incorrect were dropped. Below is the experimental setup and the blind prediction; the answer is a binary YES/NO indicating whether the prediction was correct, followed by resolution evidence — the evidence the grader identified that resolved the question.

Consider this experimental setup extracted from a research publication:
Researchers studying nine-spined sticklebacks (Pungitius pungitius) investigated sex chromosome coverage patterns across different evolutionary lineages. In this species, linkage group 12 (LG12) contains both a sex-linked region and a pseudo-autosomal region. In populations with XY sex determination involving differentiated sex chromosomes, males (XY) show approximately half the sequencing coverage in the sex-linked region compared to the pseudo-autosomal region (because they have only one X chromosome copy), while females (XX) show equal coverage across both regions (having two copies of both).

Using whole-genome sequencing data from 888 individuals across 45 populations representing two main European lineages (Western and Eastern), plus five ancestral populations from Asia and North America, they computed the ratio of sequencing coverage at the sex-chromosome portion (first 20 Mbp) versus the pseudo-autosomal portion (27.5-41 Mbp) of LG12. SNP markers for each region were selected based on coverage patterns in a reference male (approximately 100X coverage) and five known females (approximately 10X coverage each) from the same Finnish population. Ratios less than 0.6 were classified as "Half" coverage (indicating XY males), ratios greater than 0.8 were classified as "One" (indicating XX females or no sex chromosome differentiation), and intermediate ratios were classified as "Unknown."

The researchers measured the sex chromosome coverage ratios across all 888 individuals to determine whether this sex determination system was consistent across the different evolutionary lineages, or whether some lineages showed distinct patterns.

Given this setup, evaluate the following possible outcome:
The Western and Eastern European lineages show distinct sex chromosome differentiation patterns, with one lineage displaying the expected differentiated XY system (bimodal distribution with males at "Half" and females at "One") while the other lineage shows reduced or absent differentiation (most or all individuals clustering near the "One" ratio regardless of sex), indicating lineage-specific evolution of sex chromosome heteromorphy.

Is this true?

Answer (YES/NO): YES